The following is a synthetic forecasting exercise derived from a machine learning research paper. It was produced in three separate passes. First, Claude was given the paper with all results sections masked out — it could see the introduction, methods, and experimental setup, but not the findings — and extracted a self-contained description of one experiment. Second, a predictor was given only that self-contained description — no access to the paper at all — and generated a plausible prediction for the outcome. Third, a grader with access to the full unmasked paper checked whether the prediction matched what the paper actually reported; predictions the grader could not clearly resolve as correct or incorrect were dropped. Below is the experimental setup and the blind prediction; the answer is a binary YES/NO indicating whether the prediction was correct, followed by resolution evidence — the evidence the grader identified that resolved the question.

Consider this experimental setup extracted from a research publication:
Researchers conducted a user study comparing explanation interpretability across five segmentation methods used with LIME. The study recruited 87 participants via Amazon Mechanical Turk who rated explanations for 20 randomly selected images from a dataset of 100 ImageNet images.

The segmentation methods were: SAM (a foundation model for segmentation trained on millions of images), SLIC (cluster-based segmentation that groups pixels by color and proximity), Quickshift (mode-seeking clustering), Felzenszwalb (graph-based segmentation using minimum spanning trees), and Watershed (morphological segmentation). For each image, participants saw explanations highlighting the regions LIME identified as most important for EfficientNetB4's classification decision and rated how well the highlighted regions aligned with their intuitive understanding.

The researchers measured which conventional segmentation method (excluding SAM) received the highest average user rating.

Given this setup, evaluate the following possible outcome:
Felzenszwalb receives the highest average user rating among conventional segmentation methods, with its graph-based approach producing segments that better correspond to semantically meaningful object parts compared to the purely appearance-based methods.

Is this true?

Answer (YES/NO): YES